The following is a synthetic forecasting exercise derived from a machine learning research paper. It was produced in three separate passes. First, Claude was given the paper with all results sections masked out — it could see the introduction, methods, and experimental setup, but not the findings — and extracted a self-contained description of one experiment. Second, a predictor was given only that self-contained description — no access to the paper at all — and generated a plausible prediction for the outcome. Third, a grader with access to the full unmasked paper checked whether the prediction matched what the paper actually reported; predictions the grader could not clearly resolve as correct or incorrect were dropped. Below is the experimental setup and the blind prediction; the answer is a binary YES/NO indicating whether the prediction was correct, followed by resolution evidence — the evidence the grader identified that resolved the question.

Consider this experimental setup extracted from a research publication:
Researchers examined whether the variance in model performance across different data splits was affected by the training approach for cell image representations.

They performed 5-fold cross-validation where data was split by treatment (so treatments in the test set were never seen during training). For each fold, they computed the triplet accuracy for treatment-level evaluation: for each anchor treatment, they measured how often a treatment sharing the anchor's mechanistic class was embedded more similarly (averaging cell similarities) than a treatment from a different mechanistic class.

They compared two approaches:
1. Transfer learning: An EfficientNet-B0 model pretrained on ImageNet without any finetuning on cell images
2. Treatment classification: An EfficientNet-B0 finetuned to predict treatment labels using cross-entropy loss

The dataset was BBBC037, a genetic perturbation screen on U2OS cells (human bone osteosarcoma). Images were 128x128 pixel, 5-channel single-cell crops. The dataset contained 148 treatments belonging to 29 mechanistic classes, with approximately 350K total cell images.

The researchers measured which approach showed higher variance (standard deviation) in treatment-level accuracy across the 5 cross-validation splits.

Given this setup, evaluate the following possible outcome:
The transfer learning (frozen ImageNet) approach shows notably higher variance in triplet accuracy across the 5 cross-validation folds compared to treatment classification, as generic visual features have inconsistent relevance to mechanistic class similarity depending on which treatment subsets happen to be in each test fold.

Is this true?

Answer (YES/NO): NO